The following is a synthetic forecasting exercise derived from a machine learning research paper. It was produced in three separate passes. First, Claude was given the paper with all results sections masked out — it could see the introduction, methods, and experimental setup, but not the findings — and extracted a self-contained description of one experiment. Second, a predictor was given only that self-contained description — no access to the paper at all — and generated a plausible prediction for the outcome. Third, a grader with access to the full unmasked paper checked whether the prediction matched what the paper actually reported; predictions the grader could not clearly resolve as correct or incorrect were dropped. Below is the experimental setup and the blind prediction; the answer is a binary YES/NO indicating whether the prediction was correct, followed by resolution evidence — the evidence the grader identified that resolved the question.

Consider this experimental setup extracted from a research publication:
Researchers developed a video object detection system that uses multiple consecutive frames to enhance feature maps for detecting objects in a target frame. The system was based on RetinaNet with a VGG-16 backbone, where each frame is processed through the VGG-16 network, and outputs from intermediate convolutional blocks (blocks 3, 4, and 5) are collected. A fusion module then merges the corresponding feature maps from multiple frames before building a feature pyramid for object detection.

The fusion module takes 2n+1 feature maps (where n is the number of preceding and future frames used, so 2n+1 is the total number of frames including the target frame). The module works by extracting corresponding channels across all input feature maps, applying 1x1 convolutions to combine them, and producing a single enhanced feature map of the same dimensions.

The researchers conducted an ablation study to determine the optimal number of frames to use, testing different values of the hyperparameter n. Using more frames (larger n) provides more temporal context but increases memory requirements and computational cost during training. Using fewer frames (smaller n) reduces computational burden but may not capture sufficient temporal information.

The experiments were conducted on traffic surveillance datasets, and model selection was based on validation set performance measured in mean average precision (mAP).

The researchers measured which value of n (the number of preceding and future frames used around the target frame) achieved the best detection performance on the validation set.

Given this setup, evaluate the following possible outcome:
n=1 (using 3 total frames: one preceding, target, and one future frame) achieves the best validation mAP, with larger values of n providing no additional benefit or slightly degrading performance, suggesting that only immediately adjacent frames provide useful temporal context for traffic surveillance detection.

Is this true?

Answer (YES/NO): NO